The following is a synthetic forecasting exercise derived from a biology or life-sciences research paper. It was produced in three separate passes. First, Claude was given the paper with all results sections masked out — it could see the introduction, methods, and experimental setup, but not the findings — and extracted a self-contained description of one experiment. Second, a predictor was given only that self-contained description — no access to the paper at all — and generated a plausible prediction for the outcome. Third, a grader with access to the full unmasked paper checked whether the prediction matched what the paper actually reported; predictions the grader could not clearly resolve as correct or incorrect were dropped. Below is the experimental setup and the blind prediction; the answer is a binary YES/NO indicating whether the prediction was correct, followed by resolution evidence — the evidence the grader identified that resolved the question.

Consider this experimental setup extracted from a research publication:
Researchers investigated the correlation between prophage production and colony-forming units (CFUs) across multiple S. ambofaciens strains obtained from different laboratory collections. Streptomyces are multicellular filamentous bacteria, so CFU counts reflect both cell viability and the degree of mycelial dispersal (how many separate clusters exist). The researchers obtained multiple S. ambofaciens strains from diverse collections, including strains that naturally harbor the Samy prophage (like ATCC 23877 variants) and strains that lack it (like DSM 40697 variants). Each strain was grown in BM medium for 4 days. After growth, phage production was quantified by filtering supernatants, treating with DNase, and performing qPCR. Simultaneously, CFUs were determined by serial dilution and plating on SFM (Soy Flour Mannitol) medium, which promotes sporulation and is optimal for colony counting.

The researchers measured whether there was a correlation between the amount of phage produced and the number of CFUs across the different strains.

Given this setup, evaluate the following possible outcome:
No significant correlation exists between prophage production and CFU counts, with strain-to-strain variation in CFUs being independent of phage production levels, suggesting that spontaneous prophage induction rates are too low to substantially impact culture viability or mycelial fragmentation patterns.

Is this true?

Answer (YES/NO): NO